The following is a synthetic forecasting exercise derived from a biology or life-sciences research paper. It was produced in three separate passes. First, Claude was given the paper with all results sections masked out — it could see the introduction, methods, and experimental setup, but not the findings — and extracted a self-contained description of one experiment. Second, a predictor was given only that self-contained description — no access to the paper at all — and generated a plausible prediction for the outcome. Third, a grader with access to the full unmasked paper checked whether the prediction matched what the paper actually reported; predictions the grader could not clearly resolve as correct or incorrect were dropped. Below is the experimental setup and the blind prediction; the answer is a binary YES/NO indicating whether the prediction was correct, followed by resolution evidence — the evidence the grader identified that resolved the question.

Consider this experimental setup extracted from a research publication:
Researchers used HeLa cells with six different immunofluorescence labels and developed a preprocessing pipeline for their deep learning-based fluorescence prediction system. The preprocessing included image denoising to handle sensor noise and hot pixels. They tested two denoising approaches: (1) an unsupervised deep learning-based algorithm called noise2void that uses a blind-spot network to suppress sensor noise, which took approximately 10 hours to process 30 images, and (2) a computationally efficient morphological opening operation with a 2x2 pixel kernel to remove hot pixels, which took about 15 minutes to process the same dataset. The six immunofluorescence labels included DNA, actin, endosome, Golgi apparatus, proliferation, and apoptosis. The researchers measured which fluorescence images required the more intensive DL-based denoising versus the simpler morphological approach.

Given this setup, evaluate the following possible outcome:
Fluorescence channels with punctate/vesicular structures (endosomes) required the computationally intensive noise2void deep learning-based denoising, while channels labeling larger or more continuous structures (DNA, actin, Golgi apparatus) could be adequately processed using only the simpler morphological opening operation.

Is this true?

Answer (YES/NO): NO